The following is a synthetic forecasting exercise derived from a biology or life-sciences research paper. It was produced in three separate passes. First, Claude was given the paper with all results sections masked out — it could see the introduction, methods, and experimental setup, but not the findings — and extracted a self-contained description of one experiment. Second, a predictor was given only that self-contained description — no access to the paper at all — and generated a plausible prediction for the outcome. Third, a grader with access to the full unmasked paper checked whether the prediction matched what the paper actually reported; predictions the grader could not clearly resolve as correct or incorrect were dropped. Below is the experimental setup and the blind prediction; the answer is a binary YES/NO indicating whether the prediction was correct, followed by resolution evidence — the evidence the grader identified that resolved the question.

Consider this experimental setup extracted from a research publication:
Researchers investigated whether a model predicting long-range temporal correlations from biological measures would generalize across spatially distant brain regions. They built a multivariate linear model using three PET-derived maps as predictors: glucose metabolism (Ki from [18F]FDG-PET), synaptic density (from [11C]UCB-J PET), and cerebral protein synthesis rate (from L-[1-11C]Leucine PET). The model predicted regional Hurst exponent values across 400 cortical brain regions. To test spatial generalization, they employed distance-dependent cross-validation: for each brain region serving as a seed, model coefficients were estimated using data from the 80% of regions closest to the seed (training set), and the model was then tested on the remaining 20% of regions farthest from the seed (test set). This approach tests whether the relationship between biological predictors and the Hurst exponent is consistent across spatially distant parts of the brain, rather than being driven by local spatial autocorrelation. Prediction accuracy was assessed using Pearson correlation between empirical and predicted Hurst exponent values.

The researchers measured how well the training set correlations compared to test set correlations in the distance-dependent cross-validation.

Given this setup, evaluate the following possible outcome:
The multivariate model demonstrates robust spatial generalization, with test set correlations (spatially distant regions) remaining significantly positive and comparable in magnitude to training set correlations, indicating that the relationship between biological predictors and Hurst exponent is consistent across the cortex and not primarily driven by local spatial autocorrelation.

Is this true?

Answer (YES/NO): YES